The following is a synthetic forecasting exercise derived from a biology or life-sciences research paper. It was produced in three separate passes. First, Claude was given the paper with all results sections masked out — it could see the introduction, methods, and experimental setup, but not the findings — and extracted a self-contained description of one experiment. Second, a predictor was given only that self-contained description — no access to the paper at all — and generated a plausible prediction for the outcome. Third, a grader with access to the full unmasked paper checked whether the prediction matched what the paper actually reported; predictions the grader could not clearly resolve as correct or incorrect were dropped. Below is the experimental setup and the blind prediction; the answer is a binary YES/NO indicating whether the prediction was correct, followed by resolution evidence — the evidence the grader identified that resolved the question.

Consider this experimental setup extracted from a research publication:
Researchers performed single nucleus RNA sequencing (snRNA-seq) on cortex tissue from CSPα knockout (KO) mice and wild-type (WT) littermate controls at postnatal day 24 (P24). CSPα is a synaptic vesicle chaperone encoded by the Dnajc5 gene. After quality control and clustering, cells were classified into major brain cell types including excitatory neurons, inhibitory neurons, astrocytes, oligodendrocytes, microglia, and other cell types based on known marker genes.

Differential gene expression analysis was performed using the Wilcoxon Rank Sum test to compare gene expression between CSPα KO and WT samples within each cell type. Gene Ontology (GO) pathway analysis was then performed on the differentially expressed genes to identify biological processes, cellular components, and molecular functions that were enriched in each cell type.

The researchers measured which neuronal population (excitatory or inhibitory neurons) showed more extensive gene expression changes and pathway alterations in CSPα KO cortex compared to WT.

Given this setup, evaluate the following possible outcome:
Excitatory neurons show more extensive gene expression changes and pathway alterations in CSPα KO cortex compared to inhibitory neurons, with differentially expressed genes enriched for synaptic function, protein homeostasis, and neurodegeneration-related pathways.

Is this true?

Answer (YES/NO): NO